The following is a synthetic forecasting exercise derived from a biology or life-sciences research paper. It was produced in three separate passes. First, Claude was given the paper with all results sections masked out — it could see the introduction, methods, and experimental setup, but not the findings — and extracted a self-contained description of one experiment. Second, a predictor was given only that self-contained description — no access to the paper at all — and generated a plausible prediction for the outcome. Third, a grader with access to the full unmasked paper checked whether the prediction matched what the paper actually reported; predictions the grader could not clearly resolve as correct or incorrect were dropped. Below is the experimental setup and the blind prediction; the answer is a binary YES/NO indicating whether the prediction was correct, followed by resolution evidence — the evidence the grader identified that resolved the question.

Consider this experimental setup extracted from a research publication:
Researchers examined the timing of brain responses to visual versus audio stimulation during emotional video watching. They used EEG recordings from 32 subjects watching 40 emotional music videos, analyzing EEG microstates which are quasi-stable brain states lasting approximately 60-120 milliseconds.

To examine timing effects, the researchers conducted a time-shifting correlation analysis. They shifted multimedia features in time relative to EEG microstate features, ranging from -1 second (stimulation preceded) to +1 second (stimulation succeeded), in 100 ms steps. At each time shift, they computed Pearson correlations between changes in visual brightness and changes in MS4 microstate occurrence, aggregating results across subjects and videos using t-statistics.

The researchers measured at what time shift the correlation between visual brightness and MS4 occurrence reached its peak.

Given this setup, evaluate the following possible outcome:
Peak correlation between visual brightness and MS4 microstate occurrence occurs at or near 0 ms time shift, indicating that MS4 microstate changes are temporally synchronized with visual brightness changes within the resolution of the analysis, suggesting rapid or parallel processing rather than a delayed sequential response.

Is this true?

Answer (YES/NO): YES